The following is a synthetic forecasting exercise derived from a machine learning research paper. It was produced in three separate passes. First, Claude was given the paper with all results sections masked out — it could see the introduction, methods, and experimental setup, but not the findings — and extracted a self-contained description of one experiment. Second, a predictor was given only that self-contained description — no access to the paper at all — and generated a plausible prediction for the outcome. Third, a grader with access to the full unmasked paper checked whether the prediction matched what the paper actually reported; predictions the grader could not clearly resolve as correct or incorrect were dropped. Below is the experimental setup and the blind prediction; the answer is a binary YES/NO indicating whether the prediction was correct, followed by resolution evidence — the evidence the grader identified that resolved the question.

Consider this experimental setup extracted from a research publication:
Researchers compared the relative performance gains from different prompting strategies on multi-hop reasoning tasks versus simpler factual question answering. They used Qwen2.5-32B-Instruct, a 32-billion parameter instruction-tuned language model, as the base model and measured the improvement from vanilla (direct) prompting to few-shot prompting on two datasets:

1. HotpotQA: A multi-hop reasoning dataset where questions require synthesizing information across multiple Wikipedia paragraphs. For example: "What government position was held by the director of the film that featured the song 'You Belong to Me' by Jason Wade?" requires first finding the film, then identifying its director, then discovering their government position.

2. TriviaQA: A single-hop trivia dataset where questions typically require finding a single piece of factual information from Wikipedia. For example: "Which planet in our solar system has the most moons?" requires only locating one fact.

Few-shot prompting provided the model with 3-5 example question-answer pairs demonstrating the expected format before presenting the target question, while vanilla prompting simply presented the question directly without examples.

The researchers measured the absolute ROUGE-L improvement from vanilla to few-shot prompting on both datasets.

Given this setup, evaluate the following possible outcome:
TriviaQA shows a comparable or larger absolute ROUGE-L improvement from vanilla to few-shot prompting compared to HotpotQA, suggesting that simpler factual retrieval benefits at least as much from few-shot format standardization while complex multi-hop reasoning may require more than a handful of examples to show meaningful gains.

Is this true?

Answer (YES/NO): YES